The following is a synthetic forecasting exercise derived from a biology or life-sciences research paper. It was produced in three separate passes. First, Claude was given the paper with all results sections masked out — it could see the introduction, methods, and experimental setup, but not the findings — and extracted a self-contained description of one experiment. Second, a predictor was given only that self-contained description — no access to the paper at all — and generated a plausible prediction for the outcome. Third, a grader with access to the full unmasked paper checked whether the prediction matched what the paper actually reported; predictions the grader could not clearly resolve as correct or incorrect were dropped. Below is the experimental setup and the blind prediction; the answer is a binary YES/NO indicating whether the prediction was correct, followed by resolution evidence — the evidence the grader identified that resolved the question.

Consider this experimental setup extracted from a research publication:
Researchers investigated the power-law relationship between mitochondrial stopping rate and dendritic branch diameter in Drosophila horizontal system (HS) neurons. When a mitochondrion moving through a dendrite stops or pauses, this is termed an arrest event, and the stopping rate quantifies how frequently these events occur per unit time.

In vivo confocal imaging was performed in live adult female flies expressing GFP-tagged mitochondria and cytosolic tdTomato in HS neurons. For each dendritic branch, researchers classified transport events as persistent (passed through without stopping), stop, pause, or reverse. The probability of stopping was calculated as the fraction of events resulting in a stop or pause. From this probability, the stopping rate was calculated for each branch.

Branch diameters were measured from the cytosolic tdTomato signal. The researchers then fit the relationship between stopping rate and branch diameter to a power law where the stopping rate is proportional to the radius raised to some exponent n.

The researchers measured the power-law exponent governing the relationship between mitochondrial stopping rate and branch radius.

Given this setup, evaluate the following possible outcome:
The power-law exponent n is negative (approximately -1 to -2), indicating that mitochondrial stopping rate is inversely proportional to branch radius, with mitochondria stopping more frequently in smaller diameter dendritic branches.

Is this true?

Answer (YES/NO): YES